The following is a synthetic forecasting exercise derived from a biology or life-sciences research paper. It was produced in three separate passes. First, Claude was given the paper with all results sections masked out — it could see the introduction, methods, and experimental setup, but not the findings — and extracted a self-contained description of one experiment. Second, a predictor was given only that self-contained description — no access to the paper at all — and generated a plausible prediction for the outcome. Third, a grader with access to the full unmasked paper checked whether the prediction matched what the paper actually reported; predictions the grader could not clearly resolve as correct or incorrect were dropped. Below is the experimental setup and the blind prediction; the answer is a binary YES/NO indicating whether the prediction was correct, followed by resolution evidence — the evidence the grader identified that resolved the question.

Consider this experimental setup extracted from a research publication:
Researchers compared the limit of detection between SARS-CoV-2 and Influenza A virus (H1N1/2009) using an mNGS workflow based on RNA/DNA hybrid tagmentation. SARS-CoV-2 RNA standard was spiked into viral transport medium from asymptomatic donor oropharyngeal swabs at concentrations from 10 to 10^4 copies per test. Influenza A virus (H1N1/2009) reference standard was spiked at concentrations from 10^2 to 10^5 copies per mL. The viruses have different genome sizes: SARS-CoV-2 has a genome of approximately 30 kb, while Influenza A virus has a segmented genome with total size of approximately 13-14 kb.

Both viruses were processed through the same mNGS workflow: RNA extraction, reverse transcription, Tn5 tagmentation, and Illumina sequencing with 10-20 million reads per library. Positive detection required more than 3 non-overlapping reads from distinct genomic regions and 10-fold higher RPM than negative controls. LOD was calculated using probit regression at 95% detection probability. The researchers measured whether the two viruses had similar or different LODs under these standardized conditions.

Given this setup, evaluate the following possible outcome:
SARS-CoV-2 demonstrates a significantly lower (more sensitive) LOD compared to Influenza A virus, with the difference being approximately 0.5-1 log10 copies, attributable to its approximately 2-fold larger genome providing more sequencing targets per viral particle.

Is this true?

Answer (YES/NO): NO